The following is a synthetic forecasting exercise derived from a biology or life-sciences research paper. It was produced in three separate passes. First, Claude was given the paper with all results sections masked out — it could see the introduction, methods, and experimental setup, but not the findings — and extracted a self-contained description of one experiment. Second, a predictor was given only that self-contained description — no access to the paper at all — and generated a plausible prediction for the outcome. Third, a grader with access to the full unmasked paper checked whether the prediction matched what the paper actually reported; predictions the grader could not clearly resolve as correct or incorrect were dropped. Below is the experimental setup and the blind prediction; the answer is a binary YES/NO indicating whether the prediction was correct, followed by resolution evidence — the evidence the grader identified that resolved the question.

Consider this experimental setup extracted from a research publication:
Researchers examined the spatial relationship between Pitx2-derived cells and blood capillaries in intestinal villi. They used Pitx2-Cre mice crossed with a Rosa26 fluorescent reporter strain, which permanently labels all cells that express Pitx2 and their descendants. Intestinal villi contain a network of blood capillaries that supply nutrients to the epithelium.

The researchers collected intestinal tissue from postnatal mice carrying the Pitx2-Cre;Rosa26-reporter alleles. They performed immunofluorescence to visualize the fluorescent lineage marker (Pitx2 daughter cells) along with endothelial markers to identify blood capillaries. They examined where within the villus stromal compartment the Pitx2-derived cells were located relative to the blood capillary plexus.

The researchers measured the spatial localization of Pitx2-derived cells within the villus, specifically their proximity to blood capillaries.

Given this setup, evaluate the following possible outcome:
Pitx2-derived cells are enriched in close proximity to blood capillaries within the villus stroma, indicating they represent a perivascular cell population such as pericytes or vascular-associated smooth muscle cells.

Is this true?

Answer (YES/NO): YES